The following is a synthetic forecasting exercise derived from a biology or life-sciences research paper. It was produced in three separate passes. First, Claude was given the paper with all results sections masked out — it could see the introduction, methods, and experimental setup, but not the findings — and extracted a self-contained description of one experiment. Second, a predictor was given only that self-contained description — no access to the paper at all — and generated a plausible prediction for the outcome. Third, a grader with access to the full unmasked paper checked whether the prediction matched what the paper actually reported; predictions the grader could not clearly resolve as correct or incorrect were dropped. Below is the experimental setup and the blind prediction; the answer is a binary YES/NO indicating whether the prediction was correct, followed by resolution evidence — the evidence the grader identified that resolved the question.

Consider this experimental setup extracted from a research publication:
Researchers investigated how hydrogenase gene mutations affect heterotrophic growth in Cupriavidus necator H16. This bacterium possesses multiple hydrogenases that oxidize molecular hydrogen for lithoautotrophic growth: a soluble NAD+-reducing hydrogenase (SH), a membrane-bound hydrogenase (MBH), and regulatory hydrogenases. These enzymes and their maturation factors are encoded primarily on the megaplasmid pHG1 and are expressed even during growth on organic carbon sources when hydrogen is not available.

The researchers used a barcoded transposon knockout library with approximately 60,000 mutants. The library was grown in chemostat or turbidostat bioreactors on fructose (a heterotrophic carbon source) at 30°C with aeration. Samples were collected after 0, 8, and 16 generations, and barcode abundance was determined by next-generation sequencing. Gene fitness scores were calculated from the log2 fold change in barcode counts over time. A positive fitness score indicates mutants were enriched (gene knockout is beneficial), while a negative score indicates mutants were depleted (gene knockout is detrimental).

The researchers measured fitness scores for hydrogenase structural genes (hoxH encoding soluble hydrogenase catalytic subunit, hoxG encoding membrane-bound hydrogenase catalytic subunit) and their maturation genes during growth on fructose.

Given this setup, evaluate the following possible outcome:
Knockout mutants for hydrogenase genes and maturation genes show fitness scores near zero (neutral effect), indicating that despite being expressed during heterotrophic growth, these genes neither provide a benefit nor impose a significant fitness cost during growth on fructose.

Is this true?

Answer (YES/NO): NO